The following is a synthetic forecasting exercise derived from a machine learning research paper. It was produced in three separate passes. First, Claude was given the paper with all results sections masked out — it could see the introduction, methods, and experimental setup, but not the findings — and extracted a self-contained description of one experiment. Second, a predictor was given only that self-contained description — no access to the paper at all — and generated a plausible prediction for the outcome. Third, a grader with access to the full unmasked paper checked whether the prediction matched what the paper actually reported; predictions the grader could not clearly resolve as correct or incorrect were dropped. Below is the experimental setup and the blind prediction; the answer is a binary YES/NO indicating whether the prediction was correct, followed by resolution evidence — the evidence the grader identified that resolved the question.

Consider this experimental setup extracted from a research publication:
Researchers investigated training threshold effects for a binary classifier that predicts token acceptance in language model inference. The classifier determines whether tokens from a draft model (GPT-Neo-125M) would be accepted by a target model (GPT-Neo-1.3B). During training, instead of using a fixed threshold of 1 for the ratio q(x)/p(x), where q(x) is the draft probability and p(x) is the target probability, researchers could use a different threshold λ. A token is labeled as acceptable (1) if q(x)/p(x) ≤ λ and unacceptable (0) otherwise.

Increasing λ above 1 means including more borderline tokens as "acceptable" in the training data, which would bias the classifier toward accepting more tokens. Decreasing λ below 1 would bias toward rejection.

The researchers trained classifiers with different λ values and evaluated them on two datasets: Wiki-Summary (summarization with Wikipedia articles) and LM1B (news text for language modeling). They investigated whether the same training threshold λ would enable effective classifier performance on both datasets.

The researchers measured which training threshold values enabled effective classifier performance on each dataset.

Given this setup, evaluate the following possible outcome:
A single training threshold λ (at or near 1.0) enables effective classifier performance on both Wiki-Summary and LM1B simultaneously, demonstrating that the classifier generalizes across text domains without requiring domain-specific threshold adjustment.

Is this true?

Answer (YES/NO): NO